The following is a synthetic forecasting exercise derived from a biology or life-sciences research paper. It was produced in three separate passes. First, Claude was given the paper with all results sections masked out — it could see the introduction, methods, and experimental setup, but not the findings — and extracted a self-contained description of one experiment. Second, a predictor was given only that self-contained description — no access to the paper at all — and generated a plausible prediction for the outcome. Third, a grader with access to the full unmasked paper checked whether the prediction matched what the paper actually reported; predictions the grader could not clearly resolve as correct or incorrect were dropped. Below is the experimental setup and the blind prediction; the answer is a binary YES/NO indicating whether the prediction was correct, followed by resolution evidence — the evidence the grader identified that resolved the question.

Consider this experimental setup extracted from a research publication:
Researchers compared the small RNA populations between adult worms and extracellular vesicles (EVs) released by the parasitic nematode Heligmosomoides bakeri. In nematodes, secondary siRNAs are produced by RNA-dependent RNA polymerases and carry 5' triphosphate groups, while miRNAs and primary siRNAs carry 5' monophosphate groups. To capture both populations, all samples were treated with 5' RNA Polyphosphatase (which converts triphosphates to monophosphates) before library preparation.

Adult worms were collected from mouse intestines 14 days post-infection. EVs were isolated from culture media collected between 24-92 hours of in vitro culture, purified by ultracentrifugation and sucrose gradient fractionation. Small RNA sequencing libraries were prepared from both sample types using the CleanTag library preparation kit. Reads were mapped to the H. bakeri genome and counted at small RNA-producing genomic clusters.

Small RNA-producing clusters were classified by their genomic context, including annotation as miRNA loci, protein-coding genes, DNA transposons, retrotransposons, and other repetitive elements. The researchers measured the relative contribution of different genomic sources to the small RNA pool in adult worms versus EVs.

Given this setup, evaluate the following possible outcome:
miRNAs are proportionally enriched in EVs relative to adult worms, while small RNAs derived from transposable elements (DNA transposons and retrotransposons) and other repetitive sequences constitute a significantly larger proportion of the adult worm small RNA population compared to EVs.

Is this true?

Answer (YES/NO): NO